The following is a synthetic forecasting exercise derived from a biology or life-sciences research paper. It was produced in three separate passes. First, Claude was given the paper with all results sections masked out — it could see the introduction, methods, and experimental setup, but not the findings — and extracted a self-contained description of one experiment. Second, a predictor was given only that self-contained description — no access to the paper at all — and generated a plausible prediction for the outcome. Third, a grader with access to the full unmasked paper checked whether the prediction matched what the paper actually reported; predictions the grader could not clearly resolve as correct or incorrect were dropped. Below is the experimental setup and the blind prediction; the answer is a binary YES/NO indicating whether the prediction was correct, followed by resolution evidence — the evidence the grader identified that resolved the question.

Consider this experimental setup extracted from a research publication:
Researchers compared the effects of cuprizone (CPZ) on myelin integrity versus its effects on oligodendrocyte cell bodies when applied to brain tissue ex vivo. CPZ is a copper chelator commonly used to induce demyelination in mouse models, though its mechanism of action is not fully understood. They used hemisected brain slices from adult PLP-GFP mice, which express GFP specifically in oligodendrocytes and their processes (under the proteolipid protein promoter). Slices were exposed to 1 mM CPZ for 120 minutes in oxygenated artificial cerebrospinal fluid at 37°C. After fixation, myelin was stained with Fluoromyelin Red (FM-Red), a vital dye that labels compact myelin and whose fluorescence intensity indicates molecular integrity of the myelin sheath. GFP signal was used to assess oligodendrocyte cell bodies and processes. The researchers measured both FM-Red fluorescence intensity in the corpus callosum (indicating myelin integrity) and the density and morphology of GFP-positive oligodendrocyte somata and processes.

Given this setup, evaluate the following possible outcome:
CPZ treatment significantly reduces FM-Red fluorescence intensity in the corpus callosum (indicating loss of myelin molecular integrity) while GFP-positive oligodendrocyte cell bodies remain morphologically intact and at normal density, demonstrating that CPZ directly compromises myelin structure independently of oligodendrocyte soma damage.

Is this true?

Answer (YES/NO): YES